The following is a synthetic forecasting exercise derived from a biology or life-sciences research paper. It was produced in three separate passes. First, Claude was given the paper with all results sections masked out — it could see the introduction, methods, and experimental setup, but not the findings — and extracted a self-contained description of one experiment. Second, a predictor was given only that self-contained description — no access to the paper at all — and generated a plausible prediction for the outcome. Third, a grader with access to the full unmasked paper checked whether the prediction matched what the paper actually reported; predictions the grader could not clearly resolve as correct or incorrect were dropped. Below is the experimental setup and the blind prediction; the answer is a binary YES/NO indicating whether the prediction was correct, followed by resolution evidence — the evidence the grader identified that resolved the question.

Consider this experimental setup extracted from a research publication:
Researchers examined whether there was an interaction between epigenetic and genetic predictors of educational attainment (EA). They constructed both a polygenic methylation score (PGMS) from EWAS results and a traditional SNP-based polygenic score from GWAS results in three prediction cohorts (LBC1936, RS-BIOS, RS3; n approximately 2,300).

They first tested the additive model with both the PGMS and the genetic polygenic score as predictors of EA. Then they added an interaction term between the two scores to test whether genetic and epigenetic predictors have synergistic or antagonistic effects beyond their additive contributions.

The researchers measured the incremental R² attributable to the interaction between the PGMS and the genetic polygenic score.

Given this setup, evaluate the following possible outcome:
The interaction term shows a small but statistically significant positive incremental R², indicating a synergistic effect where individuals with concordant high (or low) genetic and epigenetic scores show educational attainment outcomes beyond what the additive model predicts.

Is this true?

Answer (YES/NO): NO